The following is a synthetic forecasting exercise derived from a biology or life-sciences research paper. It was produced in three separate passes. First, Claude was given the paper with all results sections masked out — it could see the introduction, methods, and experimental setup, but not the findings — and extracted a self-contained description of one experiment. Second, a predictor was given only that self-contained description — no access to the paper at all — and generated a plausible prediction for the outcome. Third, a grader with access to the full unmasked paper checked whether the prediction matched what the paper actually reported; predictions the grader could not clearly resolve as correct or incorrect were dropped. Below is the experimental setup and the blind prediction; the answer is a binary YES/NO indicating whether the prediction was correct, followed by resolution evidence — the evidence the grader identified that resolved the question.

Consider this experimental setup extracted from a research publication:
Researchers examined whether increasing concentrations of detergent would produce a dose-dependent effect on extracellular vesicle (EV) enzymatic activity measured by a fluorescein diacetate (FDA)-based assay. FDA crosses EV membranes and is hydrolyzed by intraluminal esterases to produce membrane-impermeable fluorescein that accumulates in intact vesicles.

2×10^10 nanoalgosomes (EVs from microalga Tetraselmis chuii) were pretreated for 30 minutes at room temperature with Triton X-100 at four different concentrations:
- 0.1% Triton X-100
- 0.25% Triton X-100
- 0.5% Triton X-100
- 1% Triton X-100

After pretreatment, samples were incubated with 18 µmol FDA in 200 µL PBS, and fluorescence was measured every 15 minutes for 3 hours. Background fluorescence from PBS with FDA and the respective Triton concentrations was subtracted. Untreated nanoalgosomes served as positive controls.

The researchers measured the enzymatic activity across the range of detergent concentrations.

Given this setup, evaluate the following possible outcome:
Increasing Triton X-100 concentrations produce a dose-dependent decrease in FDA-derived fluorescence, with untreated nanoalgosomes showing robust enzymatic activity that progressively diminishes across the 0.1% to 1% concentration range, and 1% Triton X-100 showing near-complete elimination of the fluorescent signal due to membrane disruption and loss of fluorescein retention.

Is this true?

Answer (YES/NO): YES